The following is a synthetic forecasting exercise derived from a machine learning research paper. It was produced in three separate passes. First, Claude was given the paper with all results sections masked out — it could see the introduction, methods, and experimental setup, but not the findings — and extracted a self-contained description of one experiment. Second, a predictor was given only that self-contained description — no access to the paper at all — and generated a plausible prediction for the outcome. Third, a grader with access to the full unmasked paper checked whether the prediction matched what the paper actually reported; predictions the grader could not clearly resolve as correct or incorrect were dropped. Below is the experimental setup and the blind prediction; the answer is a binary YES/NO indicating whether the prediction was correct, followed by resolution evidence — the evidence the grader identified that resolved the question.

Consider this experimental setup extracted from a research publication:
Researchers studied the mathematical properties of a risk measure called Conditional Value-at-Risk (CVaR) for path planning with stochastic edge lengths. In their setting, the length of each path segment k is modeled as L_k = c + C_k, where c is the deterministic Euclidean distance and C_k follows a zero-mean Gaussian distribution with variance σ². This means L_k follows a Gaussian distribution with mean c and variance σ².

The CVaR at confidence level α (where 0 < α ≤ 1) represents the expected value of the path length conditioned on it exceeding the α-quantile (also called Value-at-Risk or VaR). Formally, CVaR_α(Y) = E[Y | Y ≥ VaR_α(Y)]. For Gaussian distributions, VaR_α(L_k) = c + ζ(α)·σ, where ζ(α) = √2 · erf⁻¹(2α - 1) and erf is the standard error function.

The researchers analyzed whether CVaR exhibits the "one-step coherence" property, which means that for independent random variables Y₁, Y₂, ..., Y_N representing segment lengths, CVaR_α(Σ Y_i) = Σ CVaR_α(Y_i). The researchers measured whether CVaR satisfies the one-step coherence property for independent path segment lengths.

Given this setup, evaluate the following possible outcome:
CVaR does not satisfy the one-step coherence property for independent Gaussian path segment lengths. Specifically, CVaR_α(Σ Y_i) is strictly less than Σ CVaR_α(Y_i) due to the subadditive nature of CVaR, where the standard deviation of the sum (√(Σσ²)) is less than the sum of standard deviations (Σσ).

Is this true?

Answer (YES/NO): NO